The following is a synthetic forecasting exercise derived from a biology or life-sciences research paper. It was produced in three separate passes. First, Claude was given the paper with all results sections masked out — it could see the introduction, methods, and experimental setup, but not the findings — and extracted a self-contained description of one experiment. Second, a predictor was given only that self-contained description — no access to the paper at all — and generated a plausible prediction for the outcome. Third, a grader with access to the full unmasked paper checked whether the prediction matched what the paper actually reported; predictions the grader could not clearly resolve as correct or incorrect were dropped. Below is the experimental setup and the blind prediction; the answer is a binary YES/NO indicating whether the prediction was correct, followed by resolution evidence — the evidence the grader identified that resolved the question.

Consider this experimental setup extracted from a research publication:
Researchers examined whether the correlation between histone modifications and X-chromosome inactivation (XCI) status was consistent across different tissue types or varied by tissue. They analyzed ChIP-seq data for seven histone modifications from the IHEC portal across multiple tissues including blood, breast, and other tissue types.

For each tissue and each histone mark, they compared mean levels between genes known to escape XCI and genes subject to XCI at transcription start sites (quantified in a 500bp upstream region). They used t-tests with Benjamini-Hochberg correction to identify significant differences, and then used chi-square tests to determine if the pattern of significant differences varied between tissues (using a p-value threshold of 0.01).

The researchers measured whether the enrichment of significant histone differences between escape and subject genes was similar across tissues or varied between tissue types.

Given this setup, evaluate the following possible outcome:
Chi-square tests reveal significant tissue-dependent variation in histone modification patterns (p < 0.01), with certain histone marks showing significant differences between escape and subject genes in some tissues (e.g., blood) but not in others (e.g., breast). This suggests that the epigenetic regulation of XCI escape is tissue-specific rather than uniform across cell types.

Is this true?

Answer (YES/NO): NO